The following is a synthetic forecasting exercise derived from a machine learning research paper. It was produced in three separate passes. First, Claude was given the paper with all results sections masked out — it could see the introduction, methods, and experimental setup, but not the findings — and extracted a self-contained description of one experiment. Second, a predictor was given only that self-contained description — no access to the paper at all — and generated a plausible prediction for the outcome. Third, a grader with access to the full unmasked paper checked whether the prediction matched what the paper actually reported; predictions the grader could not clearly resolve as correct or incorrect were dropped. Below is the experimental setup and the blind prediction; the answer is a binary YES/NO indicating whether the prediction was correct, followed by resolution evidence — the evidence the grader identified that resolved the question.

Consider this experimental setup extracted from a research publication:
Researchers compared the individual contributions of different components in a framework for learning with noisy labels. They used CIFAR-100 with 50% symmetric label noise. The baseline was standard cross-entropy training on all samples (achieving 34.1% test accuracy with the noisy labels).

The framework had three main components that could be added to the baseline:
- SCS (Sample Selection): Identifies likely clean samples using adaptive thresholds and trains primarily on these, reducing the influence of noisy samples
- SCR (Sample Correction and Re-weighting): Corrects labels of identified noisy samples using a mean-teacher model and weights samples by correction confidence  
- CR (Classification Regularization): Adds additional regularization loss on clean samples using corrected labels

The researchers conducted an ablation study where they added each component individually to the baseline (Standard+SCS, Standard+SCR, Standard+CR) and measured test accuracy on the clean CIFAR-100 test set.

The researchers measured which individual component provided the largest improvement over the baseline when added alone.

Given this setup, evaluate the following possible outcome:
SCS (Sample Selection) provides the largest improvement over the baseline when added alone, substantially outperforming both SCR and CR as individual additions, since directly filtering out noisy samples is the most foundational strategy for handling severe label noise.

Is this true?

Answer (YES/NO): YES